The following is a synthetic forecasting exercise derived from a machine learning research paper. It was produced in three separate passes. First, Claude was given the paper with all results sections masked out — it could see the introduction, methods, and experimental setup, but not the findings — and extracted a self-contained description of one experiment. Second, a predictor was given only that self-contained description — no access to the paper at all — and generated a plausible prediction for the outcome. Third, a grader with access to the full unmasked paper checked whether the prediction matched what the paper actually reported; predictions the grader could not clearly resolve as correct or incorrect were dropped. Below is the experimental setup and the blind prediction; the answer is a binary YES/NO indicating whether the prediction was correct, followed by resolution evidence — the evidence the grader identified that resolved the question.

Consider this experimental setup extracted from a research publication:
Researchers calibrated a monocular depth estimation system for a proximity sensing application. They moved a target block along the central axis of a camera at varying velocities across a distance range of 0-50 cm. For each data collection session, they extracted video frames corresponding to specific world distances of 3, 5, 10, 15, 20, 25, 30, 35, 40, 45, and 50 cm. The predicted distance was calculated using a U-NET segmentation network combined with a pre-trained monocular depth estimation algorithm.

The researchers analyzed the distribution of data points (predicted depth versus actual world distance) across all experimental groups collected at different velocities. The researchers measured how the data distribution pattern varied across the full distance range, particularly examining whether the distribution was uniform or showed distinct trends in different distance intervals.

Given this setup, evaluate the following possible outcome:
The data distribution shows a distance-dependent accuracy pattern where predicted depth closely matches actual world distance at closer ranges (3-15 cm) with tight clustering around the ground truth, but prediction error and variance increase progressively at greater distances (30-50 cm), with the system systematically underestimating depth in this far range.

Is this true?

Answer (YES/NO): NO